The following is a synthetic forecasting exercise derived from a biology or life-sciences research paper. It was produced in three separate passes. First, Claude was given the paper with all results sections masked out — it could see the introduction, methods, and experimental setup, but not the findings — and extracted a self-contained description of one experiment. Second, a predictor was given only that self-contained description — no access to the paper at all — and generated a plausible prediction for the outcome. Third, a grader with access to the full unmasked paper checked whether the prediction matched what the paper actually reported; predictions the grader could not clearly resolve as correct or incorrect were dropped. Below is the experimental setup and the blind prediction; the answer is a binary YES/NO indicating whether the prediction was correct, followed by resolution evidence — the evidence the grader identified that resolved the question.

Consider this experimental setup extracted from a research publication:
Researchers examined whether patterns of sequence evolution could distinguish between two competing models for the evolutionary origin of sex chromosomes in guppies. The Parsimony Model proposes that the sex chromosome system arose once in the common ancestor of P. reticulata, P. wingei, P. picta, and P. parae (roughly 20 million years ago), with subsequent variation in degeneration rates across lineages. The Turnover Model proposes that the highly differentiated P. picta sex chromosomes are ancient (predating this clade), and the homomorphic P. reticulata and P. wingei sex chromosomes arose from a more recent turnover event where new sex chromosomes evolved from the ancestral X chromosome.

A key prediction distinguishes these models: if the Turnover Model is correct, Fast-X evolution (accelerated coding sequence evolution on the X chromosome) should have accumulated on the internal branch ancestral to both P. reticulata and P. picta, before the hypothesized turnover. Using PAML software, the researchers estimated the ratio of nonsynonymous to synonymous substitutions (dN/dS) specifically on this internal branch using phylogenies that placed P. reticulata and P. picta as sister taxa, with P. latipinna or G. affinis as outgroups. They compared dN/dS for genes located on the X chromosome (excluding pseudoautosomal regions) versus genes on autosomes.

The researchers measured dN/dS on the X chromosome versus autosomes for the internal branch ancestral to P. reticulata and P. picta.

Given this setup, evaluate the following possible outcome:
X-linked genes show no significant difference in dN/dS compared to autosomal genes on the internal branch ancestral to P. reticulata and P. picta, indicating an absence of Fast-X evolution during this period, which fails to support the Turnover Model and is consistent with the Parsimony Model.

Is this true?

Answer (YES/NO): YES